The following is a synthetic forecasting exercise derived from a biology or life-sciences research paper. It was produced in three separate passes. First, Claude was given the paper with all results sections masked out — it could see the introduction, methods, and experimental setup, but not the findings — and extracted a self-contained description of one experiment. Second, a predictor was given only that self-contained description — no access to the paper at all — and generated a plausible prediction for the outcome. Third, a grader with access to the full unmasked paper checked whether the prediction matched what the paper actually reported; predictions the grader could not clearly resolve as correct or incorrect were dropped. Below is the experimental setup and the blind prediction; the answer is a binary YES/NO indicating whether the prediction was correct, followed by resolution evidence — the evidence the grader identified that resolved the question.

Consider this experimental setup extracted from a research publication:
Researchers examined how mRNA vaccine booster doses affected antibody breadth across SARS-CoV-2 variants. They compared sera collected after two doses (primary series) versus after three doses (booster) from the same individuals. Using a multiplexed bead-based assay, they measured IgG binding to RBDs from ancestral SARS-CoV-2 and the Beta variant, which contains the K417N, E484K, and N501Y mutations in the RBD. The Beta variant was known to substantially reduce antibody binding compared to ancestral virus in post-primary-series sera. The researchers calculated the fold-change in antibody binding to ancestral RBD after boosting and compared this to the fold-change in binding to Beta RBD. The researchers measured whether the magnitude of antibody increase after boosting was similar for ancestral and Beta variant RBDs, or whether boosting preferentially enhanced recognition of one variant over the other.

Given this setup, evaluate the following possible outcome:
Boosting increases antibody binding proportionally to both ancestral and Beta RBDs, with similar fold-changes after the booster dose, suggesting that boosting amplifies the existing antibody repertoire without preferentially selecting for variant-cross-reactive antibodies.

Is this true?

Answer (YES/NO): YES